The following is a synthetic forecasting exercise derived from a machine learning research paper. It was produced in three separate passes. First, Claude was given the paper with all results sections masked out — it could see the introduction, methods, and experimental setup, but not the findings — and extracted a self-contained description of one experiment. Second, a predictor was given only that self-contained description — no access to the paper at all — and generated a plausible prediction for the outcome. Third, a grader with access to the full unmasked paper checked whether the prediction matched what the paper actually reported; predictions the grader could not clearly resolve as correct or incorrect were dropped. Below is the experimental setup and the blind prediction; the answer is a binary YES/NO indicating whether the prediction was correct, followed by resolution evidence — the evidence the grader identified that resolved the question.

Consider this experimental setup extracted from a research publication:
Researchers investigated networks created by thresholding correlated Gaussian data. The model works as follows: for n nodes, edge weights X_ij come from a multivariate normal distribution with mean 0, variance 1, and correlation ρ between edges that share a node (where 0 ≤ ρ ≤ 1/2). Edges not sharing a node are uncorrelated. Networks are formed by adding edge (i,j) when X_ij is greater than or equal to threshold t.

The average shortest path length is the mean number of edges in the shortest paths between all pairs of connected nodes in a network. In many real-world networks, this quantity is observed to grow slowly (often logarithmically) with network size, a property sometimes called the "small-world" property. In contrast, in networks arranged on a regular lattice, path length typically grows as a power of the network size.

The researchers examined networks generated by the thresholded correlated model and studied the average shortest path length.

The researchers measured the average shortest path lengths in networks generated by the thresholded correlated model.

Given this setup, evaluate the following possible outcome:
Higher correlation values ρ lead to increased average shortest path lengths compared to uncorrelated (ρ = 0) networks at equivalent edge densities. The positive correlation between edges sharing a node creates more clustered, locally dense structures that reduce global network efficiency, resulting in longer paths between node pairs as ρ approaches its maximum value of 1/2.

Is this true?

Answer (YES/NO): NO